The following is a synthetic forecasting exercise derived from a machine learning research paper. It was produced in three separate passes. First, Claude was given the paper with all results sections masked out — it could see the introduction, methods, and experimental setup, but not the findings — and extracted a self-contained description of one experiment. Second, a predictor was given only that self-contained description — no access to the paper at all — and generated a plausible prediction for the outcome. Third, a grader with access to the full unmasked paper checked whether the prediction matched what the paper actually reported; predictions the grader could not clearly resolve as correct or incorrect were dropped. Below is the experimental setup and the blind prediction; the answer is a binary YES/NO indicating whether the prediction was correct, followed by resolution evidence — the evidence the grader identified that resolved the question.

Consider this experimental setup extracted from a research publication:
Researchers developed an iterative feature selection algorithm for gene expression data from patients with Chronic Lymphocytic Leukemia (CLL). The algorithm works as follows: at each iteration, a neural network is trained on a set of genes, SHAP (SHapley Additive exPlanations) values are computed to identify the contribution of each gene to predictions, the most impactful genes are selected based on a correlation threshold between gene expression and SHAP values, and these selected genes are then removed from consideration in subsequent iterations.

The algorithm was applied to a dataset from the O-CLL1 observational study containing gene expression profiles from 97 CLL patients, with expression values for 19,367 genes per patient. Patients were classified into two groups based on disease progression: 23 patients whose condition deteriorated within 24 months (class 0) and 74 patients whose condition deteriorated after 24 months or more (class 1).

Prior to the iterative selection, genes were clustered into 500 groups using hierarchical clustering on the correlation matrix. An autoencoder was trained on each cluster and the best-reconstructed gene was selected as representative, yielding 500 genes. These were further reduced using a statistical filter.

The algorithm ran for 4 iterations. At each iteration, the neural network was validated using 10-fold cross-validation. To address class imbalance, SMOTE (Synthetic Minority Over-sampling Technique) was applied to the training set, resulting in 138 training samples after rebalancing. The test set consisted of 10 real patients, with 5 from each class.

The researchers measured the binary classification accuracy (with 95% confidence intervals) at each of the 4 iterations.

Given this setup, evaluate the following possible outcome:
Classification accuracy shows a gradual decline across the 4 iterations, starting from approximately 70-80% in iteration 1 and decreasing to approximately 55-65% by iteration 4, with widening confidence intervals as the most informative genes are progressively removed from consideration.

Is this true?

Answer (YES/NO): NO